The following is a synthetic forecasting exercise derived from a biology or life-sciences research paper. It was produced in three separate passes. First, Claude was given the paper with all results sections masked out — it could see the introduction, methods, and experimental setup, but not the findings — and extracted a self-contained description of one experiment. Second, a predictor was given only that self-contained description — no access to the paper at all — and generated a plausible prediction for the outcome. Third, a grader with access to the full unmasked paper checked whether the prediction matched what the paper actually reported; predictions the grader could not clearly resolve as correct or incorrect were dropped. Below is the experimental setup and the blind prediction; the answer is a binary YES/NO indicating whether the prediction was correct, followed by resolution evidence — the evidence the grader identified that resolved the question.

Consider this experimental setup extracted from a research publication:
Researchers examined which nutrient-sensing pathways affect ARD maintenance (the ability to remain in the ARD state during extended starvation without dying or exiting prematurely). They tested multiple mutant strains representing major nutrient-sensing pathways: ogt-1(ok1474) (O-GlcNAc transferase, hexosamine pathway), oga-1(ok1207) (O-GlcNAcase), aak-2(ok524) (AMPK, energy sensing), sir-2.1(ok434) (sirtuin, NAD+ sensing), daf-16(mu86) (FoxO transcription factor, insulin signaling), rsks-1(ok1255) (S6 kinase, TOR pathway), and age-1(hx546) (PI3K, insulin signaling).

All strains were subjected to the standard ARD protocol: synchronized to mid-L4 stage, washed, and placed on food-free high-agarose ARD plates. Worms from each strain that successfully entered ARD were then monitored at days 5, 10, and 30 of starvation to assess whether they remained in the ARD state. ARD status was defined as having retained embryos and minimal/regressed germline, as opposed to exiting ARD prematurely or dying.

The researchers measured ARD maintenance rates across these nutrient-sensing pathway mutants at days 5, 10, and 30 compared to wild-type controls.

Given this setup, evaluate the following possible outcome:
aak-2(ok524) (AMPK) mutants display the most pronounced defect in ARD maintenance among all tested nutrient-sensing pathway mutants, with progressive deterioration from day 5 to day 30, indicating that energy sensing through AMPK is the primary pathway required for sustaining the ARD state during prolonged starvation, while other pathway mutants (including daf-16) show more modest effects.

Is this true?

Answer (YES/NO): NO